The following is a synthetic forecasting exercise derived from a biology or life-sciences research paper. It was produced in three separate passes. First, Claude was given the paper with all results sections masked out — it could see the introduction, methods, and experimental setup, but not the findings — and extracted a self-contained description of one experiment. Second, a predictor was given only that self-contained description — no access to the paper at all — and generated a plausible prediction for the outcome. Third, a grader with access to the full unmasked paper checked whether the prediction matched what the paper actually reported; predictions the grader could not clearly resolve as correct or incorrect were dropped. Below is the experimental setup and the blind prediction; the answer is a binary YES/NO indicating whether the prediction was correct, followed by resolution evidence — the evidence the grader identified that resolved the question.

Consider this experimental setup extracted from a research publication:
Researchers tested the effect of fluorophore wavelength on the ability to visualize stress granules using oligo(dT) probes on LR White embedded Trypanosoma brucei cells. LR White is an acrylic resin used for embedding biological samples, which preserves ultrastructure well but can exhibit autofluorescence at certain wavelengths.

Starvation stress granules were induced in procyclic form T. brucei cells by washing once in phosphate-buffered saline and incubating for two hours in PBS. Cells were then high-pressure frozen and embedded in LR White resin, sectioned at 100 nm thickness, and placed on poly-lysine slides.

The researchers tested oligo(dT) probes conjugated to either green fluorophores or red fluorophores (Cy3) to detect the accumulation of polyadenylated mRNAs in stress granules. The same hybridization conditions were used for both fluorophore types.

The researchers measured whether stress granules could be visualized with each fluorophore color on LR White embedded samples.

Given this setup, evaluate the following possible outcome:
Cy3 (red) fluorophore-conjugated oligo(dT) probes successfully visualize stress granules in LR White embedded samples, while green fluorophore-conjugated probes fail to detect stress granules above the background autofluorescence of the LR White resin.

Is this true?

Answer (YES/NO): YES